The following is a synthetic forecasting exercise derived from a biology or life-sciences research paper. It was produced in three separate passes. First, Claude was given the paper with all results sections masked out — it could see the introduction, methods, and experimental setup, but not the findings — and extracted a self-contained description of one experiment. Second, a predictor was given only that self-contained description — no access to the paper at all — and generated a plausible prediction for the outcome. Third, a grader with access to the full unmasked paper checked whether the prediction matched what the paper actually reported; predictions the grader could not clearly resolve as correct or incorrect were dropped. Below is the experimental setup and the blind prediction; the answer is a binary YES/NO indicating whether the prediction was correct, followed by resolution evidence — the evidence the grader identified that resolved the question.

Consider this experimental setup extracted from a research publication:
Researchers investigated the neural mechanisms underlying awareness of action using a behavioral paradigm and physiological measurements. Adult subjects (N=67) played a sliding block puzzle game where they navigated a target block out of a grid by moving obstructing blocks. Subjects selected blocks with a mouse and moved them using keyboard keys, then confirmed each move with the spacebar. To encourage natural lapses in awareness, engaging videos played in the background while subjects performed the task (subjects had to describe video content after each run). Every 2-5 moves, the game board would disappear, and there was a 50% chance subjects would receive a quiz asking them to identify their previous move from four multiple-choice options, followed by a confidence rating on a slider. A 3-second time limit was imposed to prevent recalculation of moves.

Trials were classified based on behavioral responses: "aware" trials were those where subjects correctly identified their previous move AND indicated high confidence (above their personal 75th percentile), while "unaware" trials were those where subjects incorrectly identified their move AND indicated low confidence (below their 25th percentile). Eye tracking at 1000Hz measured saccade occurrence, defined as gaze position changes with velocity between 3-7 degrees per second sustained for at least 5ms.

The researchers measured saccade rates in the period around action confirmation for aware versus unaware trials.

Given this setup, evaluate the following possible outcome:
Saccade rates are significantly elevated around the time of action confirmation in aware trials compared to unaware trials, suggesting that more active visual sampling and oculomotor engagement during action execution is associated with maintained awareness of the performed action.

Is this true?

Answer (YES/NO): NO